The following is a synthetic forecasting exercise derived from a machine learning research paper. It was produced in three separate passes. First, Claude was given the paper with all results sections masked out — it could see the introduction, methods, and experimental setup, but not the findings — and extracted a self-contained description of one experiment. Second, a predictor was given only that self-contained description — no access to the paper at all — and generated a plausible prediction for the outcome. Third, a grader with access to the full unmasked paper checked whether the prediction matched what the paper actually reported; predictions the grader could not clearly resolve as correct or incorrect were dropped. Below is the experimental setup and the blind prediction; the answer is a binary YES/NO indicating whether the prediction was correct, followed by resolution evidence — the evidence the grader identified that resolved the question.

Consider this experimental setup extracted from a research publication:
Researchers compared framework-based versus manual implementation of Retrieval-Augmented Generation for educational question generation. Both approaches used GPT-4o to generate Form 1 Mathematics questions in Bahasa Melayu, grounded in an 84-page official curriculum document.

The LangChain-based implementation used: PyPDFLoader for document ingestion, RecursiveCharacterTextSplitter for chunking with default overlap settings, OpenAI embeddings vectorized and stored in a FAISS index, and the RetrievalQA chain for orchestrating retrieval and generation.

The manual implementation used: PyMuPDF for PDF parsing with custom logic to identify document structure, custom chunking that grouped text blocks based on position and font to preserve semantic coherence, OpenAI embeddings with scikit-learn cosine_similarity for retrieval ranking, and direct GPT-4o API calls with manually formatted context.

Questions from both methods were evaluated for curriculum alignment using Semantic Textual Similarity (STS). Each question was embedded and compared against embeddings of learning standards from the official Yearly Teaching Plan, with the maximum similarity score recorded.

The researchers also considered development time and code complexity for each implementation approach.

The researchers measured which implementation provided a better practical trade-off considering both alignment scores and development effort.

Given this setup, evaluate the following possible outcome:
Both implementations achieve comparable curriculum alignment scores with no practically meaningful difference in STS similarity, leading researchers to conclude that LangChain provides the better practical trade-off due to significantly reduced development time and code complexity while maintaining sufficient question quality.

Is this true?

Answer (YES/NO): NO